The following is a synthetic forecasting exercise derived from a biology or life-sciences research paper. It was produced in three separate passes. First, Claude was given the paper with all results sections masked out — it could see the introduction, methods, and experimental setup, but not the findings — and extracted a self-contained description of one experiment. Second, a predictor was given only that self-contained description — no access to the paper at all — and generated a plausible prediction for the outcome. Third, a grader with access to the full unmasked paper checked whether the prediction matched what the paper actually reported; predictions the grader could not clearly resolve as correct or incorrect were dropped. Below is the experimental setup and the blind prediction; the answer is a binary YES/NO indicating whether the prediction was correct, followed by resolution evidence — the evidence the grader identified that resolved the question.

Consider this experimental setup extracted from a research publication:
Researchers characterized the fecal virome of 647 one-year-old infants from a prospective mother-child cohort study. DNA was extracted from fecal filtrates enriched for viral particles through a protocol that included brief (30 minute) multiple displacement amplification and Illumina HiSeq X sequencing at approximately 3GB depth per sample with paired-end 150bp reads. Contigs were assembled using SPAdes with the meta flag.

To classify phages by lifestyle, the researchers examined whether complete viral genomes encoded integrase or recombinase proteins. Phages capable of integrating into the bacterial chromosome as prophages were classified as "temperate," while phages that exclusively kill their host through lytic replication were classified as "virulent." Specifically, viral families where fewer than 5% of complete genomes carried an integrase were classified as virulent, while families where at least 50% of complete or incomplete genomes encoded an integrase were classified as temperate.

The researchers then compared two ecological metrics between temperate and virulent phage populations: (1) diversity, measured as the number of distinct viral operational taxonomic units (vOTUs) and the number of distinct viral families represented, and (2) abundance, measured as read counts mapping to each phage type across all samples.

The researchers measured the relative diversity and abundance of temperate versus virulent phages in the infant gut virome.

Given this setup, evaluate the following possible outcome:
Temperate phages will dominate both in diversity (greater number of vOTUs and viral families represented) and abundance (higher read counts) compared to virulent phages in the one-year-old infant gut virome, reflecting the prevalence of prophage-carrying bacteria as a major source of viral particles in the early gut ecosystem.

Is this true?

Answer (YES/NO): NO